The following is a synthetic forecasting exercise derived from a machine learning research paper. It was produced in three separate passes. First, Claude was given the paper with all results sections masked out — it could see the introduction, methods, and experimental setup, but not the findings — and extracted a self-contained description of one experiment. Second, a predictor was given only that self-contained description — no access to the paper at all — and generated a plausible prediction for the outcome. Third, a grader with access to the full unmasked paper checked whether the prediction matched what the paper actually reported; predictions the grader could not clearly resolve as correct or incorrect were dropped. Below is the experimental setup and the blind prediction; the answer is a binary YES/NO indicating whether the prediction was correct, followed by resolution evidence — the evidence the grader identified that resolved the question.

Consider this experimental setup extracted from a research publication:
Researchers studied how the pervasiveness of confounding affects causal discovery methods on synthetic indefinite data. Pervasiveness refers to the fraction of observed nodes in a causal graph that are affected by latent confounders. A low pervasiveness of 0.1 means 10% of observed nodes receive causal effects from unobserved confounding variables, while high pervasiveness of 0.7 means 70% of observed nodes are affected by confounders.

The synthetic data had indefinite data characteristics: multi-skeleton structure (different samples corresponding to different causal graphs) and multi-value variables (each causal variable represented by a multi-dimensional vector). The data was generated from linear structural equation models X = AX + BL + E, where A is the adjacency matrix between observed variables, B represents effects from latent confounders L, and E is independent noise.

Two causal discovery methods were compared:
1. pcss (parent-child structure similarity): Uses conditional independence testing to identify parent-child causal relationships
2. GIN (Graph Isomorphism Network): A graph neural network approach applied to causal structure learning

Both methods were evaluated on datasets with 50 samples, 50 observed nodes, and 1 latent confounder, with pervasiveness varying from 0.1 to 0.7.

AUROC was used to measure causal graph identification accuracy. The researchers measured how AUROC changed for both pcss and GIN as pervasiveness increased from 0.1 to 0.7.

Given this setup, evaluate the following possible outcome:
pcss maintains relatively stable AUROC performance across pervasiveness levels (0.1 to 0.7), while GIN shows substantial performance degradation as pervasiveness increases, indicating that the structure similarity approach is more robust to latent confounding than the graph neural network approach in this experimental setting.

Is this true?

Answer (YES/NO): NO